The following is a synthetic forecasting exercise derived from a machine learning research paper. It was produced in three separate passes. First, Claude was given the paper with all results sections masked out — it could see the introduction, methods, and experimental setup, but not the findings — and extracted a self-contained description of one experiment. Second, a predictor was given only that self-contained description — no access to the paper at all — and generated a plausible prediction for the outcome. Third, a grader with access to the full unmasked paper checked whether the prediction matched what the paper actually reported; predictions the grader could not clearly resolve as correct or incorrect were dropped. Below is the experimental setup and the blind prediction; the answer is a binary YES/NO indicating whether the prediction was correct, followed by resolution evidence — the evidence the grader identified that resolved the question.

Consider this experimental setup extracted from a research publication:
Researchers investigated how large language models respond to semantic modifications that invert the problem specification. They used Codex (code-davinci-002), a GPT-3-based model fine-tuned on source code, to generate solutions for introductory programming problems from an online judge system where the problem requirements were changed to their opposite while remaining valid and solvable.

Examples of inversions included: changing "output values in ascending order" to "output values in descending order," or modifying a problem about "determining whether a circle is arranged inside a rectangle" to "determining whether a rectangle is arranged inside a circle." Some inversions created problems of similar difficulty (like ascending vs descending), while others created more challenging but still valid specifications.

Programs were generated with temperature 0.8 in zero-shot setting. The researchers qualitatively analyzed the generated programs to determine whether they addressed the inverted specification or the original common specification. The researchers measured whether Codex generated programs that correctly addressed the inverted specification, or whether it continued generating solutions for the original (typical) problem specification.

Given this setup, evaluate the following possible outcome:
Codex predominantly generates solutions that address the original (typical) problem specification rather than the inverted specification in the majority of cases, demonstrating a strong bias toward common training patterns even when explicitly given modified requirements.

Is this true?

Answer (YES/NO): NO